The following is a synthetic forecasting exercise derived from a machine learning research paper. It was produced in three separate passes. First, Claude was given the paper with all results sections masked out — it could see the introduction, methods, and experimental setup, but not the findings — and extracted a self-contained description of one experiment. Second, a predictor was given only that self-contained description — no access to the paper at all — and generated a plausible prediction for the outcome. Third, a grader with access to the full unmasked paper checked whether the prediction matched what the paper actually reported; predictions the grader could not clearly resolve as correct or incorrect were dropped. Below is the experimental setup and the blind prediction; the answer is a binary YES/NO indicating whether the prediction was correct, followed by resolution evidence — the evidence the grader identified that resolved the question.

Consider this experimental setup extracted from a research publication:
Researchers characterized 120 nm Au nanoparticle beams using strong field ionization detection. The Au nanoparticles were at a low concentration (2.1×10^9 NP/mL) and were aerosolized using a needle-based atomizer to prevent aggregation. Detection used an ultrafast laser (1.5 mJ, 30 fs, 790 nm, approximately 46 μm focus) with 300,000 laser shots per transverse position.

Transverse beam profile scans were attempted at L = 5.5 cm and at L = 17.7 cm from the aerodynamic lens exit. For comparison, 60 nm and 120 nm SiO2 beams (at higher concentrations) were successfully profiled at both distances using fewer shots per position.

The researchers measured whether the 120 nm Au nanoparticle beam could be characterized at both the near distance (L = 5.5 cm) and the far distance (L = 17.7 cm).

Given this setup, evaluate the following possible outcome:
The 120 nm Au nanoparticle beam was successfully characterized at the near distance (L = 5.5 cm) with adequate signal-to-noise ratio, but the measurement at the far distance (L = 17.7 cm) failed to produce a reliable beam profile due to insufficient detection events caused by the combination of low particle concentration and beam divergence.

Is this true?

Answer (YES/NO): YES